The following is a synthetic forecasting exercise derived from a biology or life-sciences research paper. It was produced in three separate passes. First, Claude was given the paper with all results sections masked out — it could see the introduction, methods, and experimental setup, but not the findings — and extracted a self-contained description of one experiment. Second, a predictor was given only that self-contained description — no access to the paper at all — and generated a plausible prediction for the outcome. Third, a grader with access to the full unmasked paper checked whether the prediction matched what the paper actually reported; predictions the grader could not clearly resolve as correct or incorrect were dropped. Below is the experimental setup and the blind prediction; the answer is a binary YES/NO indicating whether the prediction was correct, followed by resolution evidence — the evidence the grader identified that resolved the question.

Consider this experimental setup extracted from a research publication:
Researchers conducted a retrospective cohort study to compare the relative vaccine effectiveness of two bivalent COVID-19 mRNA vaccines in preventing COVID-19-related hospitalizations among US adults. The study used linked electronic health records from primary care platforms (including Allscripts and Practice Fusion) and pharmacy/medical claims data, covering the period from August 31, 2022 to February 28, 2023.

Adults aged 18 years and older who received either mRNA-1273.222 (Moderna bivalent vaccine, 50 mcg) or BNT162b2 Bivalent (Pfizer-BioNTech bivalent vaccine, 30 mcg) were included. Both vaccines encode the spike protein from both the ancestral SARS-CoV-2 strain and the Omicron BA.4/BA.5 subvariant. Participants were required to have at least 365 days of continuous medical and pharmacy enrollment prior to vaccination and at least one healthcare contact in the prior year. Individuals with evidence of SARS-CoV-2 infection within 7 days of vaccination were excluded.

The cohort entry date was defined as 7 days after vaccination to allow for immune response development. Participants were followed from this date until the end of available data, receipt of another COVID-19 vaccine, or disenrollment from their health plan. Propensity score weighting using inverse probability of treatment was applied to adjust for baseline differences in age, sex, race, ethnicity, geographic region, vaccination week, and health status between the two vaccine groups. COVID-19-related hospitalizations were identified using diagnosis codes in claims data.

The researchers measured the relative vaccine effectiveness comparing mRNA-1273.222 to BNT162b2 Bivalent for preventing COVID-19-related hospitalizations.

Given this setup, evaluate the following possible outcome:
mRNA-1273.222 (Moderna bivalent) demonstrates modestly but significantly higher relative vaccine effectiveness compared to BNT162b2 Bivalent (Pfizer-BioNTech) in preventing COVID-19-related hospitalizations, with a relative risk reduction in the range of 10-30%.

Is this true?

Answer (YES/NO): NO